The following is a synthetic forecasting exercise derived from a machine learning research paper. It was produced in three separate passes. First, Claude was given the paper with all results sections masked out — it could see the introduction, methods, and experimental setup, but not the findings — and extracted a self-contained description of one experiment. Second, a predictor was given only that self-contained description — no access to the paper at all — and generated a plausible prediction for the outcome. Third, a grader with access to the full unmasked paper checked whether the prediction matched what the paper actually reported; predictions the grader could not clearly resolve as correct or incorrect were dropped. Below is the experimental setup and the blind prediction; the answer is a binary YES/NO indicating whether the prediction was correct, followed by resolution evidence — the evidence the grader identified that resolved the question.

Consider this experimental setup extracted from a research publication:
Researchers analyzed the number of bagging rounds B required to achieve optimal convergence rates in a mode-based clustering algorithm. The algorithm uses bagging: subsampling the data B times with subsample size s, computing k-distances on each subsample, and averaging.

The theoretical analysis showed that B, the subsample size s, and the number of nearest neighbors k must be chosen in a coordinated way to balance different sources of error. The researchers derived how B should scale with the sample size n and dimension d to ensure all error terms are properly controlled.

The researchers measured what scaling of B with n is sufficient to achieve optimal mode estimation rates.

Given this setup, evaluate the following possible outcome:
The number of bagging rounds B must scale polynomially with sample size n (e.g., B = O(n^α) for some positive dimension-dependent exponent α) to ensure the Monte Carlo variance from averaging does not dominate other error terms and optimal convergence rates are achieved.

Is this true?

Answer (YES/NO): YES